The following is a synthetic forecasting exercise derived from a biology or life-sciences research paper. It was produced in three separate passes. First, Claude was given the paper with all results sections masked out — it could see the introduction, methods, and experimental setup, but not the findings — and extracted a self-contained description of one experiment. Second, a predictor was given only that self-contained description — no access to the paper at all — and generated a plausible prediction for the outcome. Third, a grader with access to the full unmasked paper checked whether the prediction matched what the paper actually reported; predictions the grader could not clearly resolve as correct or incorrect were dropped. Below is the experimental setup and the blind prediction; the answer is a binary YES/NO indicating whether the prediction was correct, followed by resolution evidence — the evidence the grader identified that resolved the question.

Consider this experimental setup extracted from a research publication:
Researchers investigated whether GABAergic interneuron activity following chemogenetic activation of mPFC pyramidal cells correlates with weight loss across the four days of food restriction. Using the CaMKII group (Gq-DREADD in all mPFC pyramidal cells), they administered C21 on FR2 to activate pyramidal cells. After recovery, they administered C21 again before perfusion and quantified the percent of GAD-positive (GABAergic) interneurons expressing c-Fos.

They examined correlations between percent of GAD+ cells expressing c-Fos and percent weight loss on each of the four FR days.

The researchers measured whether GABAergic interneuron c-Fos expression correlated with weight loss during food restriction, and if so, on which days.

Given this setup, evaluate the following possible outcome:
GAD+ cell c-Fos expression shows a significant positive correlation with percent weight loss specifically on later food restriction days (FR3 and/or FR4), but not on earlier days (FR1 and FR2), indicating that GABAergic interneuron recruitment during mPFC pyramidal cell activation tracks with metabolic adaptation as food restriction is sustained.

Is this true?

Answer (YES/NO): NO